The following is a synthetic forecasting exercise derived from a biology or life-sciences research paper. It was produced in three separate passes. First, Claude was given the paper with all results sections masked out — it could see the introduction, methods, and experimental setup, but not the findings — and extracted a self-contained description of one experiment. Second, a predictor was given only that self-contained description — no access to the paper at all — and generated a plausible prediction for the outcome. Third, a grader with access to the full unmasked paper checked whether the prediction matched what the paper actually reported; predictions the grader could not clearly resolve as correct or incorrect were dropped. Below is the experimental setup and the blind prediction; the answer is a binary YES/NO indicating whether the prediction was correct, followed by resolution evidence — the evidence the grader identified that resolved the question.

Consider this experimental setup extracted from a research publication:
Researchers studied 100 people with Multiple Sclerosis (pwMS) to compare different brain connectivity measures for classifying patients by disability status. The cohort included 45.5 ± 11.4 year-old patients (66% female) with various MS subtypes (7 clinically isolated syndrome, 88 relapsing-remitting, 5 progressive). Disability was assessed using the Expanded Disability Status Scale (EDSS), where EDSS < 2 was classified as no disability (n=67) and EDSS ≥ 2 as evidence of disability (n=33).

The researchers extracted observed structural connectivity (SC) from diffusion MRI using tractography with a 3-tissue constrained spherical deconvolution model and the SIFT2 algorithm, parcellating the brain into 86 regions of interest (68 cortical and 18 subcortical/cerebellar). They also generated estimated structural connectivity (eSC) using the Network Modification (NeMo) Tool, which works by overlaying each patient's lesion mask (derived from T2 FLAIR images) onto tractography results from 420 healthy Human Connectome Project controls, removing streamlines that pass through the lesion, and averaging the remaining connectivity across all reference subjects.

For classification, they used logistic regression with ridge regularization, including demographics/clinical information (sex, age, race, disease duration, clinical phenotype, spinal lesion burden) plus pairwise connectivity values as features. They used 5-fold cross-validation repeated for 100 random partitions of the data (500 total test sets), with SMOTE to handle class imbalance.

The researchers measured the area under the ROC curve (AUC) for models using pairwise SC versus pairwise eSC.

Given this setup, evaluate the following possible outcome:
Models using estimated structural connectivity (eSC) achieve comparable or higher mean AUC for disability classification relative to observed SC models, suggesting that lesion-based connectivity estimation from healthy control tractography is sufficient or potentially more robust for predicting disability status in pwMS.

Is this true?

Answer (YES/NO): YES